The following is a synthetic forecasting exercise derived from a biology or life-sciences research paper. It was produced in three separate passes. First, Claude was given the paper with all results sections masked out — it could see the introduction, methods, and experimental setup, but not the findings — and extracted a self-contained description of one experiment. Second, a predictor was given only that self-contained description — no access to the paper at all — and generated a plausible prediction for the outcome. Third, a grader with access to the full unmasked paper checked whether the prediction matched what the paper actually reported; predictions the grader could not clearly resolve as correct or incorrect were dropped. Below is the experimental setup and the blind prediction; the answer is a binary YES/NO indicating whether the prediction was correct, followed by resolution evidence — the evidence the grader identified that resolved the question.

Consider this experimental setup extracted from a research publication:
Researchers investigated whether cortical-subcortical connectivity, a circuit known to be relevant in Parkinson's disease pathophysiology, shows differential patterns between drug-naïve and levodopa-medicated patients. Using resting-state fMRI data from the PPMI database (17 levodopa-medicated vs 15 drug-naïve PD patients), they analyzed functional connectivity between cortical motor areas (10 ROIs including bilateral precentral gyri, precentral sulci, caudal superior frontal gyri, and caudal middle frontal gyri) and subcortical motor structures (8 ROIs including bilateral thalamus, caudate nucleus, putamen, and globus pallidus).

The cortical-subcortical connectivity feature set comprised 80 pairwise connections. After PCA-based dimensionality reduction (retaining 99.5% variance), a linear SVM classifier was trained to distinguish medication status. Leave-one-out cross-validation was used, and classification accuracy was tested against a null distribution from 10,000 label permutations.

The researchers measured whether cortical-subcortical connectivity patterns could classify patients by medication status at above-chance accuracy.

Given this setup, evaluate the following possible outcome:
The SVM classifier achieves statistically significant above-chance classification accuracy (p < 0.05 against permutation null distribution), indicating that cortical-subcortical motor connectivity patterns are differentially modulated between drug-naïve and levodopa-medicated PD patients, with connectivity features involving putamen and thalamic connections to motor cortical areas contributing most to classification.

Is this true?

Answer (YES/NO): NO